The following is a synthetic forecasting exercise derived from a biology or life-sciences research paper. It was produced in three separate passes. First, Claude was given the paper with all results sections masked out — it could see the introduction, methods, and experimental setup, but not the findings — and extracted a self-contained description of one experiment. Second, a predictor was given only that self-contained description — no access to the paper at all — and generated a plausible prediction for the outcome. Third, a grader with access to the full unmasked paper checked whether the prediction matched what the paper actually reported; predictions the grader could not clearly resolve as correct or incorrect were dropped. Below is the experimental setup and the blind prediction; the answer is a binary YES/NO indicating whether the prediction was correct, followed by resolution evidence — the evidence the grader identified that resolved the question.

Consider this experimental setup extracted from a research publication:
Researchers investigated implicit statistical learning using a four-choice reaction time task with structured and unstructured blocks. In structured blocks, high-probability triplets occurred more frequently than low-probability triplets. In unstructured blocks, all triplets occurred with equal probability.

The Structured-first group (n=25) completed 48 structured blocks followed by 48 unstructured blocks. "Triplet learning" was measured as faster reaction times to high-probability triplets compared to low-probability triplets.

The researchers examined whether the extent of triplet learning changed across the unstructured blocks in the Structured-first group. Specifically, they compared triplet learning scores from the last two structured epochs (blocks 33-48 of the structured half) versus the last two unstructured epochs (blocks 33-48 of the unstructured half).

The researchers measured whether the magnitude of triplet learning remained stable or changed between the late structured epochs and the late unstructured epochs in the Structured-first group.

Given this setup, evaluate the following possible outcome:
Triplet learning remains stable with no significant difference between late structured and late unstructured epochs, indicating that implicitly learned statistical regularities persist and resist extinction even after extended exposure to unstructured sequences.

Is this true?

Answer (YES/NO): NO